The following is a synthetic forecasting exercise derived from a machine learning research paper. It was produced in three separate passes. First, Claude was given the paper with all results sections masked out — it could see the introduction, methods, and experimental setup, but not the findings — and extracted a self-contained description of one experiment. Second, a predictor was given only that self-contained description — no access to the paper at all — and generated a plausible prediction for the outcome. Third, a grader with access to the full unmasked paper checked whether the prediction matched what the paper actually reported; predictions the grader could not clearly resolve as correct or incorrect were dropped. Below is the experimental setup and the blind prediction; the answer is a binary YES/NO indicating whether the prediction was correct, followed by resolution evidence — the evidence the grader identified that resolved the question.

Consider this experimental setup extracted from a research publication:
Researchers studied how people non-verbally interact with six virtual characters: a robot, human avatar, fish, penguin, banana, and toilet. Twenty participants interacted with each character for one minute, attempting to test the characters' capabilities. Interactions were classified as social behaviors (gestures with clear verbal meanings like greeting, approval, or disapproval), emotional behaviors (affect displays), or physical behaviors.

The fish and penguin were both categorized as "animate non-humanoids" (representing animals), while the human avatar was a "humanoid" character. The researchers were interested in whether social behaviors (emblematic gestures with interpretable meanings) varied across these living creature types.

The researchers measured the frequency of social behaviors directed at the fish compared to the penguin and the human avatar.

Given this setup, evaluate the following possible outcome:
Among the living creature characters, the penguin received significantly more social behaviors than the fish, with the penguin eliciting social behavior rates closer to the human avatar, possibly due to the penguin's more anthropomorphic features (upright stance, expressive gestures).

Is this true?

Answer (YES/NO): YES